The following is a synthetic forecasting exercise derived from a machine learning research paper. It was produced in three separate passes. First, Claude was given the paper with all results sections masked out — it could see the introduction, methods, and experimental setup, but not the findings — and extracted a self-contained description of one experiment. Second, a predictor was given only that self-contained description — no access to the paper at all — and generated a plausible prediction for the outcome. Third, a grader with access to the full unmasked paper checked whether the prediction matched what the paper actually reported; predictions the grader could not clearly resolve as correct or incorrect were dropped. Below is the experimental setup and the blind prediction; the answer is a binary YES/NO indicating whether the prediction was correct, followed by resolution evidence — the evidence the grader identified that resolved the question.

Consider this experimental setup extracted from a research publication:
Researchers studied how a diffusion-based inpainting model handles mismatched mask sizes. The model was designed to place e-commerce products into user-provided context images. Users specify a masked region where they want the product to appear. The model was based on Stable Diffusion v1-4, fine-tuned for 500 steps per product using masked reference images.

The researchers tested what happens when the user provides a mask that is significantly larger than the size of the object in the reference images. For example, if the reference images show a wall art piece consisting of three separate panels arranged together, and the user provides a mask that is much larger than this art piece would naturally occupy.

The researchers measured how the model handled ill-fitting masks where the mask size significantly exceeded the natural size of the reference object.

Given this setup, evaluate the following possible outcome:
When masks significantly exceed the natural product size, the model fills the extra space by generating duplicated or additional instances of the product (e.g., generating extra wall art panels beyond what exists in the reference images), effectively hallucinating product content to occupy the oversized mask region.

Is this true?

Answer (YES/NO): NO